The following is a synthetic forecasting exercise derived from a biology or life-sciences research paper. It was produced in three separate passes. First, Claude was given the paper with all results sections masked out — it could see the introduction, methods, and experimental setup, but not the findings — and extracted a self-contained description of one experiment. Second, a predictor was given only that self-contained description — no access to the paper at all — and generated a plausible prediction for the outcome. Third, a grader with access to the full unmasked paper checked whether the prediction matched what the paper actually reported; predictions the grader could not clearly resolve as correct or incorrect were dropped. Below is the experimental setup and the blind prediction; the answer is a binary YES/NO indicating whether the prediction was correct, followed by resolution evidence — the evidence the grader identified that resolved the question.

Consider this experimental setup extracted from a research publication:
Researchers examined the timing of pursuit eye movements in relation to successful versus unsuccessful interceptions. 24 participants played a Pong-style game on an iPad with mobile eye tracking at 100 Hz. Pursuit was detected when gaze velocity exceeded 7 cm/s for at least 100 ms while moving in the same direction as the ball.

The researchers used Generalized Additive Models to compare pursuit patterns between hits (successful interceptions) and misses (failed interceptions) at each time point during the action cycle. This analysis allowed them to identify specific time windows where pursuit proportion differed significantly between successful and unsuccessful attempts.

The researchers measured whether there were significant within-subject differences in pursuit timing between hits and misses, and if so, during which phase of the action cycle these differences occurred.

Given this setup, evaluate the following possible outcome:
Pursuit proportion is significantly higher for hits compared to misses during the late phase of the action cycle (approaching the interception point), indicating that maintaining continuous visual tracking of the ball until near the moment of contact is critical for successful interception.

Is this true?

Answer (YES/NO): YES